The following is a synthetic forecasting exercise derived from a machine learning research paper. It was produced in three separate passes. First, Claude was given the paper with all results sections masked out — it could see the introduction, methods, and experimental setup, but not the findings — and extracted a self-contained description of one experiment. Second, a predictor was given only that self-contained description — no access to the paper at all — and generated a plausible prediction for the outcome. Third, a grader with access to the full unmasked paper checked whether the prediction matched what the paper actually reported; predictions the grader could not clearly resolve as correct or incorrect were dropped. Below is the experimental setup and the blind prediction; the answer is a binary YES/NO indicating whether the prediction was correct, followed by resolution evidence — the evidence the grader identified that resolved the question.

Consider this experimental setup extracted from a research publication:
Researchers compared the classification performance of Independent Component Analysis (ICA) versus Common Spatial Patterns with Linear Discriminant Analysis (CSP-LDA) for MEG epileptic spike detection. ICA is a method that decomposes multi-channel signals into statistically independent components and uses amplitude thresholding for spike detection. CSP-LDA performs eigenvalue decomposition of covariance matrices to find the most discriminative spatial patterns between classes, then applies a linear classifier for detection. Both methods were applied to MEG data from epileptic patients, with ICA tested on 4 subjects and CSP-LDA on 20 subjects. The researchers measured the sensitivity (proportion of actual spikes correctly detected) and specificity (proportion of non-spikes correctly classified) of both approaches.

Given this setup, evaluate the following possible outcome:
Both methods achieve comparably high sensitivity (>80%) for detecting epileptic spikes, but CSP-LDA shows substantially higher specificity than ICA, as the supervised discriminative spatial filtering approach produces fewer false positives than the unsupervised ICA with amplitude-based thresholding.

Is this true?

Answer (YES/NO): YES